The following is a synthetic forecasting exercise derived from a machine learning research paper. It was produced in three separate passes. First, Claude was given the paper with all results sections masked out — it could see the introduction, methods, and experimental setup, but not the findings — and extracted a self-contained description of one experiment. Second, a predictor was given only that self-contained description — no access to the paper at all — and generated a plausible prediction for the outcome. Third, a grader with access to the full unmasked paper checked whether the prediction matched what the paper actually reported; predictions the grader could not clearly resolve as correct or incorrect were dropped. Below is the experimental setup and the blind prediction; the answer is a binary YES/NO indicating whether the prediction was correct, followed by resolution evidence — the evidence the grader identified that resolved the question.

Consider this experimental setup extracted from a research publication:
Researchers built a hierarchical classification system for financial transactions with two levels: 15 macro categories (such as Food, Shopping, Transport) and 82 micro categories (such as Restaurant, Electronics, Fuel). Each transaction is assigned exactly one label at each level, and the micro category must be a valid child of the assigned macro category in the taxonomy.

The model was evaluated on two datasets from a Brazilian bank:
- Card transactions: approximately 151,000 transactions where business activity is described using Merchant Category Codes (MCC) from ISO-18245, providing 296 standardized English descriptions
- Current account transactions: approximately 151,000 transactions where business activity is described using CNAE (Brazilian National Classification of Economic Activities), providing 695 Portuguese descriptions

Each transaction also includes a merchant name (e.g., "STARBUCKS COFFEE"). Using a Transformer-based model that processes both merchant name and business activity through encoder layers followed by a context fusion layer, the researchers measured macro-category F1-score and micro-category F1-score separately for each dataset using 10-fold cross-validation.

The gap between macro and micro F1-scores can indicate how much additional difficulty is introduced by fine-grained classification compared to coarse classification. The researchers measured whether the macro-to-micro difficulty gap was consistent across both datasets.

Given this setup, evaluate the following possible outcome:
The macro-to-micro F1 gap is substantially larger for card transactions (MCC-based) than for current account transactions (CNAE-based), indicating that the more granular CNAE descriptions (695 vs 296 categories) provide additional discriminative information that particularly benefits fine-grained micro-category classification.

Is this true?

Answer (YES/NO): NO